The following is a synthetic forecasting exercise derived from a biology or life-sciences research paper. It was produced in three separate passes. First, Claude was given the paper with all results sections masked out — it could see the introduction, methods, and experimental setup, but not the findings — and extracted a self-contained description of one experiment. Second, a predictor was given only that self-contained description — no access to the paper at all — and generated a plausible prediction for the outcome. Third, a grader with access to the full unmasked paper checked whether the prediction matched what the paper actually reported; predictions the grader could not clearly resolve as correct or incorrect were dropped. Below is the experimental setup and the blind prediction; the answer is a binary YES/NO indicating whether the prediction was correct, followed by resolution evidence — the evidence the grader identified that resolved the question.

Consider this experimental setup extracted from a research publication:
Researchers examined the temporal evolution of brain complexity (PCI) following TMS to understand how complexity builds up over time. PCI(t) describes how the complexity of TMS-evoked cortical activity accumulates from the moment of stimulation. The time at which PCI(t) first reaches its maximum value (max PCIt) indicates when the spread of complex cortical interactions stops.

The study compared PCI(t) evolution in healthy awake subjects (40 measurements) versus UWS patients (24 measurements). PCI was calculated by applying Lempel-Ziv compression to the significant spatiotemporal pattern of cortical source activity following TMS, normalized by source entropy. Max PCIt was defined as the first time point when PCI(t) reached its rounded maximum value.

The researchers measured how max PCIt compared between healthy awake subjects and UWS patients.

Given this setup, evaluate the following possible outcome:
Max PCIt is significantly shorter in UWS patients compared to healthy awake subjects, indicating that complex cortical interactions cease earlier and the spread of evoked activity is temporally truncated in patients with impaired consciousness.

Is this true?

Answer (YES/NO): YES